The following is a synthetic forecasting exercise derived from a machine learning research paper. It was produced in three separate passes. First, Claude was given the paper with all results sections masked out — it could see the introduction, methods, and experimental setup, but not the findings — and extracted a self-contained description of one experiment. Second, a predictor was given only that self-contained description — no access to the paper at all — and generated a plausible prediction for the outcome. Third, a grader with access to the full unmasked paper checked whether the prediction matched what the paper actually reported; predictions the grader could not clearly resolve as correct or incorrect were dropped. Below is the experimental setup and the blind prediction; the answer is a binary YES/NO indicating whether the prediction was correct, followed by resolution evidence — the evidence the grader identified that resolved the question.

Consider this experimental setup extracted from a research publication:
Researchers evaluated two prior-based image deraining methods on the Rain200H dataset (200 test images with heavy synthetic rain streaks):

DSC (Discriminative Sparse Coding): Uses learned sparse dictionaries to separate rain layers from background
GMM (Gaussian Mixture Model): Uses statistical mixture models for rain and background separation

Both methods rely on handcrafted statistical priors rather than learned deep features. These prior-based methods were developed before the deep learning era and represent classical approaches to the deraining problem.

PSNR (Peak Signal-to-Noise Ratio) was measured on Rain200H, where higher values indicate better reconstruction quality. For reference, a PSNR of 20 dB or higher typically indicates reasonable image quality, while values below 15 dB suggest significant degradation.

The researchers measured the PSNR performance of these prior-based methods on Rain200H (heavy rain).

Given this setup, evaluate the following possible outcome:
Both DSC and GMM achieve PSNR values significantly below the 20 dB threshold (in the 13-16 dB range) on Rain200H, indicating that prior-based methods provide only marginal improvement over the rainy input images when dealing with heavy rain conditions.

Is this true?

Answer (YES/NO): YES